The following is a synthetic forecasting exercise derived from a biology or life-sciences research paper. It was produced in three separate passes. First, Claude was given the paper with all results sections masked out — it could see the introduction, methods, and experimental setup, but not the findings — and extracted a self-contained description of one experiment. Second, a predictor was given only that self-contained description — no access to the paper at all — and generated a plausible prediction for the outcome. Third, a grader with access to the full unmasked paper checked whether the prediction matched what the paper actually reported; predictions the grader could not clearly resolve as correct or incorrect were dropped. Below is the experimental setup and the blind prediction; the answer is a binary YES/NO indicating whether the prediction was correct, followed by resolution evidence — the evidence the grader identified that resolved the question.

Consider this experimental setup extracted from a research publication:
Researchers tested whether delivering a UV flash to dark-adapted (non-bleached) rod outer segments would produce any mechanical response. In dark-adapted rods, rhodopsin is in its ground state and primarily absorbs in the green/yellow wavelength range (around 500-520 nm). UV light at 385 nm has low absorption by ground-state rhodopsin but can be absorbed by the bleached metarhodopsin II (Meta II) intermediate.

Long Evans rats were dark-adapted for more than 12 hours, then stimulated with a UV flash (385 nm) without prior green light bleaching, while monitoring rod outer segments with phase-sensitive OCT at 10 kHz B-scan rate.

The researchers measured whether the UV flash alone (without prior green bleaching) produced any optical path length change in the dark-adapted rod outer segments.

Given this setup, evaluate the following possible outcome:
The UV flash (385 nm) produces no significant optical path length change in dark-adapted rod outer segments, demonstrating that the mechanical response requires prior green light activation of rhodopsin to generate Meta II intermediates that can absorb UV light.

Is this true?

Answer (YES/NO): NO